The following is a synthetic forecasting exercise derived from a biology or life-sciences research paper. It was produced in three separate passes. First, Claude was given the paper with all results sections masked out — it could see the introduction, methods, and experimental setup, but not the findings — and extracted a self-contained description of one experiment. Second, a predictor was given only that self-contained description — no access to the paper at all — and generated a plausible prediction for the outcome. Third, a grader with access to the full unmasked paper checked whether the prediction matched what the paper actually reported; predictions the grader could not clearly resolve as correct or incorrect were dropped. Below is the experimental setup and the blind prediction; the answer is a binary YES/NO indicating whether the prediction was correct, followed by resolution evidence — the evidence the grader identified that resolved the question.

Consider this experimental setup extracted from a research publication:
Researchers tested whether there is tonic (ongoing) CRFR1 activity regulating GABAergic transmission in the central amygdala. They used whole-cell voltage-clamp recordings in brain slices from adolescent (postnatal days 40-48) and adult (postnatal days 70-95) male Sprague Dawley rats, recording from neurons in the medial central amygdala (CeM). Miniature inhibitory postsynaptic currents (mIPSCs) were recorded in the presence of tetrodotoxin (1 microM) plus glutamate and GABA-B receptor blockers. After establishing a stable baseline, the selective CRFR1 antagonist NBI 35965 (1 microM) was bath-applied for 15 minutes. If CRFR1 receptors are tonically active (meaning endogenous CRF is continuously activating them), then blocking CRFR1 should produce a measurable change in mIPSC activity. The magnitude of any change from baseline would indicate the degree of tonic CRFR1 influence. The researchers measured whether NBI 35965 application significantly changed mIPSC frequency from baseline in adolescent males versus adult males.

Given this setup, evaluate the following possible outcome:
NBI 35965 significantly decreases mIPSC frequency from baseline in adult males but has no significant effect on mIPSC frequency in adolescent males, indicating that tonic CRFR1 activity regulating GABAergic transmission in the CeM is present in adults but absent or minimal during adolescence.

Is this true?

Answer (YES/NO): YES